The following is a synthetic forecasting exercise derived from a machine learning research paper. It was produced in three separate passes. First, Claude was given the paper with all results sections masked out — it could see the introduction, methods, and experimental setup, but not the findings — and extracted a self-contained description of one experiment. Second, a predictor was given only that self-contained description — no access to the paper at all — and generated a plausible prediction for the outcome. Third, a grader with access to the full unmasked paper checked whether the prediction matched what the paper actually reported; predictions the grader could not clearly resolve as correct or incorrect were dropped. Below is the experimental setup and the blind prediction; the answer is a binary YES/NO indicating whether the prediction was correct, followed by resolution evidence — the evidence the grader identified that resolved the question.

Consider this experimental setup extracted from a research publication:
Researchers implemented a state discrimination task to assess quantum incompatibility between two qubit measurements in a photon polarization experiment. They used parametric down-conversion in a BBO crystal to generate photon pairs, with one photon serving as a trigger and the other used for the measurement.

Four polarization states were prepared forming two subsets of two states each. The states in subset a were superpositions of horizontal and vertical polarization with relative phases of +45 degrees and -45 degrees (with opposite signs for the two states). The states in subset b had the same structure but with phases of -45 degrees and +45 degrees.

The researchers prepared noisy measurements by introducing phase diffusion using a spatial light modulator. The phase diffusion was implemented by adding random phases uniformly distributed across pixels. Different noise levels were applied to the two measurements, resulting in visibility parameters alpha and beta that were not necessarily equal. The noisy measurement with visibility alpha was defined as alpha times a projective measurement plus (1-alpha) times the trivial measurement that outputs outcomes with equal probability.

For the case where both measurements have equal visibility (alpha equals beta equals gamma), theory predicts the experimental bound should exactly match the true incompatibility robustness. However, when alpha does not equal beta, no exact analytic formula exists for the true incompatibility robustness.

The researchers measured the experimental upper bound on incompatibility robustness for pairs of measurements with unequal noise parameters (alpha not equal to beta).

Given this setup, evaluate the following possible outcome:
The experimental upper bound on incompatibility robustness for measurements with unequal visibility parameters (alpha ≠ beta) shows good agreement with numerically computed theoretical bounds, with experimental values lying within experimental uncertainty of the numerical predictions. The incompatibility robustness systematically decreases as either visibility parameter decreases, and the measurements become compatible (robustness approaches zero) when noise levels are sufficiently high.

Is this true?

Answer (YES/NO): NO